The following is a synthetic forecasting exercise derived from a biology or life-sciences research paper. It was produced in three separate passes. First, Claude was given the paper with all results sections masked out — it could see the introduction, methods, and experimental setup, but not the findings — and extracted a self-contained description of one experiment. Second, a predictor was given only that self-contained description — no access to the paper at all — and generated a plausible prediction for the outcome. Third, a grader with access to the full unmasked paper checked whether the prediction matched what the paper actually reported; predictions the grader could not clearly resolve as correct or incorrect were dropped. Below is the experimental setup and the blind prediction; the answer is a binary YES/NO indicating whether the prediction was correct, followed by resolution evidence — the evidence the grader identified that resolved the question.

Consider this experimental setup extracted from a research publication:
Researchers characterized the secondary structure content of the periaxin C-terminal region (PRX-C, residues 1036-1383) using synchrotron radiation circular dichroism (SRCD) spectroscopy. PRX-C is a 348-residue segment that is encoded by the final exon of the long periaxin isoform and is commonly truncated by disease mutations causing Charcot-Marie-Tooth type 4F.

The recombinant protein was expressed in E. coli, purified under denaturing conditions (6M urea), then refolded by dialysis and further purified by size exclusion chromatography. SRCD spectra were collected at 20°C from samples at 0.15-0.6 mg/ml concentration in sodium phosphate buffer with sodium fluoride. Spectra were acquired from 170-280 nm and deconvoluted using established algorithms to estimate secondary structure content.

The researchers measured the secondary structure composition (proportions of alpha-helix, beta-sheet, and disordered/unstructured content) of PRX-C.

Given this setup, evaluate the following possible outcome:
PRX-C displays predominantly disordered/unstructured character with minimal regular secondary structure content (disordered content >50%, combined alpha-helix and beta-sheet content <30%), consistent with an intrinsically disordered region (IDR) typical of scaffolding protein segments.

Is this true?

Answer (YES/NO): YES